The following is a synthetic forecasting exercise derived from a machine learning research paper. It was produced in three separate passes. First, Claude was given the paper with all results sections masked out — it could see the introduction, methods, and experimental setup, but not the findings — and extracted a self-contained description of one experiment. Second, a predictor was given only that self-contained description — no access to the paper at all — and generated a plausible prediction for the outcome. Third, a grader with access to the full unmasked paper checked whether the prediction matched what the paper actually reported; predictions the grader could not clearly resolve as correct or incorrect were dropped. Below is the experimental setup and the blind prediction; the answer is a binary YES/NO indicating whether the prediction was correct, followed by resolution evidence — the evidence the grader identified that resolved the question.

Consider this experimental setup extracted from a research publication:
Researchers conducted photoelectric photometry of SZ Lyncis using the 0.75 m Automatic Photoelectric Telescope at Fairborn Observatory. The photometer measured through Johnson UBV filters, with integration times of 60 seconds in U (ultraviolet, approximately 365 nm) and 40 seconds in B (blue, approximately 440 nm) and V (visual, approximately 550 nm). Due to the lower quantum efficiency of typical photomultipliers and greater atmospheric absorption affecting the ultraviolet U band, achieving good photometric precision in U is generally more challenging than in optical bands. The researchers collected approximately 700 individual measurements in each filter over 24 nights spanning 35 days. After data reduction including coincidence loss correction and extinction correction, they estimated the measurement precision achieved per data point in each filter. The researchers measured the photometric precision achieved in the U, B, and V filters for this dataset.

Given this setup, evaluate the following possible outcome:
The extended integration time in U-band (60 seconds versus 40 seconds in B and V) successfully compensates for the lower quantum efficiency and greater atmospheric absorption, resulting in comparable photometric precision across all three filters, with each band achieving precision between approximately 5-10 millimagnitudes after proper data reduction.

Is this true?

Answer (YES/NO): NO